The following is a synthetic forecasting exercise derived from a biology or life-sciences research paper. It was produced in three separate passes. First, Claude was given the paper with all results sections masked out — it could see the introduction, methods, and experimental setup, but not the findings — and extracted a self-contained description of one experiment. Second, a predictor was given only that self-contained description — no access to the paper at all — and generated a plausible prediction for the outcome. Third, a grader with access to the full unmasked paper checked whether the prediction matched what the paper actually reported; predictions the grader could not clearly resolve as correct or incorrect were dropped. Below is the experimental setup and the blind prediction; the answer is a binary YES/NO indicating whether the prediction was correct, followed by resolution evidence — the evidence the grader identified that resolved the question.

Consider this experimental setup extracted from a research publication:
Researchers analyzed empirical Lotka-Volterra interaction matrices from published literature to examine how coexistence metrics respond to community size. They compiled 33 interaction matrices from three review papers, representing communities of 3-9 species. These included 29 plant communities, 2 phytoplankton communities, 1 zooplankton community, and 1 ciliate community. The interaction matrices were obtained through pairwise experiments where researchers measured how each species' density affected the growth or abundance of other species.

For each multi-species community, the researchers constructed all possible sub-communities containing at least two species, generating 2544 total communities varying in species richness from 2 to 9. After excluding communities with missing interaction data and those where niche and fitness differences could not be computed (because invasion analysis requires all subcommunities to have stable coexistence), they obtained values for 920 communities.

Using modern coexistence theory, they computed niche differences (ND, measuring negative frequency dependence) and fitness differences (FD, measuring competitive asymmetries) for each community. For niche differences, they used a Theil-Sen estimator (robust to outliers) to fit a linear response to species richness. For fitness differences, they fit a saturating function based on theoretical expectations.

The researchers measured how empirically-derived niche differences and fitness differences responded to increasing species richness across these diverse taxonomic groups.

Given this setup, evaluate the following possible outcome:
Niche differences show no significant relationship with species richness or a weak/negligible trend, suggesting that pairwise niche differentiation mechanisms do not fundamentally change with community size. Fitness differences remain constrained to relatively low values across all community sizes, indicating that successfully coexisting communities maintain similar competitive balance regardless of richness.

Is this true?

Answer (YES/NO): NO